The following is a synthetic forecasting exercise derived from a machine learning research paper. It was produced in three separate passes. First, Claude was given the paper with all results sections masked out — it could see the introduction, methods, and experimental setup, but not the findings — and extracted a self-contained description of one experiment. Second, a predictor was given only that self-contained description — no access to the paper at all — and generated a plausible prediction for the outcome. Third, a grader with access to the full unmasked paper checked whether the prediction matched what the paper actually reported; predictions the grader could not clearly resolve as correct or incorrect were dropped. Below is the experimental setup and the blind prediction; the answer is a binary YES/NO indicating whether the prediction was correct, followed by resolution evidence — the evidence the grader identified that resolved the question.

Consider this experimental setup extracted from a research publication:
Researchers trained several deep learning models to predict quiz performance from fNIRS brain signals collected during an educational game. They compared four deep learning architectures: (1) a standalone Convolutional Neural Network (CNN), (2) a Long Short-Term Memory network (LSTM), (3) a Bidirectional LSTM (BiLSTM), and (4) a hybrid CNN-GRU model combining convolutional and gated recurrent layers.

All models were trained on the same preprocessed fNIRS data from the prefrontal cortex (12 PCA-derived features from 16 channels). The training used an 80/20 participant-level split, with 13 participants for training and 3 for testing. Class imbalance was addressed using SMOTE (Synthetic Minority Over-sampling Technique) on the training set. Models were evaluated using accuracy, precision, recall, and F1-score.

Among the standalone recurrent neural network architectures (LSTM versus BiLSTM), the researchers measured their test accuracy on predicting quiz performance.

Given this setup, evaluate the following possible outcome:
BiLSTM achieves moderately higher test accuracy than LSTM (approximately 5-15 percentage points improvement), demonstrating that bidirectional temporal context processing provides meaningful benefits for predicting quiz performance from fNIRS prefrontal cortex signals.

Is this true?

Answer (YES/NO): YES